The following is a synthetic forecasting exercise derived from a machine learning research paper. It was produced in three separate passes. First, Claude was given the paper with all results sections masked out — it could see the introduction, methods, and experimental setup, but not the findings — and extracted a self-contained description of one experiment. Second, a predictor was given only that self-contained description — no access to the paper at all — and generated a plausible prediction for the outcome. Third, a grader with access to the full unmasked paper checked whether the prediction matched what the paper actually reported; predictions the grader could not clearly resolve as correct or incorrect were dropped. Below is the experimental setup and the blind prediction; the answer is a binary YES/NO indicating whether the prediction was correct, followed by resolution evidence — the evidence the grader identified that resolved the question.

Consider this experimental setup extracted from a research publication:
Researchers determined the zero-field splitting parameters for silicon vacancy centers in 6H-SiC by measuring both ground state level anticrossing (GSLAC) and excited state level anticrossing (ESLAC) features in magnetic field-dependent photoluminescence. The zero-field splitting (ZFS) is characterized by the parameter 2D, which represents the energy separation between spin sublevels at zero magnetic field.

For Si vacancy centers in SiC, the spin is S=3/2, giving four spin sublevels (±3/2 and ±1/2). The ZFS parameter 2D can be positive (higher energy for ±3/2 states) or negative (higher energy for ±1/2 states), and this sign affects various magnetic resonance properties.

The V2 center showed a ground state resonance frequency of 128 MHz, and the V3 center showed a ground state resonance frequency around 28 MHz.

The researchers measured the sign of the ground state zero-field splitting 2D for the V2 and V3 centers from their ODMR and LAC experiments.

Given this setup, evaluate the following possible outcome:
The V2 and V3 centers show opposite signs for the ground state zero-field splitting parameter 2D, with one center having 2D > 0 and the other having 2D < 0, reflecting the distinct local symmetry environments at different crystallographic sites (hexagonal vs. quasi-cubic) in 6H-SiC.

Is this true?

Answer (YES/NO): YES